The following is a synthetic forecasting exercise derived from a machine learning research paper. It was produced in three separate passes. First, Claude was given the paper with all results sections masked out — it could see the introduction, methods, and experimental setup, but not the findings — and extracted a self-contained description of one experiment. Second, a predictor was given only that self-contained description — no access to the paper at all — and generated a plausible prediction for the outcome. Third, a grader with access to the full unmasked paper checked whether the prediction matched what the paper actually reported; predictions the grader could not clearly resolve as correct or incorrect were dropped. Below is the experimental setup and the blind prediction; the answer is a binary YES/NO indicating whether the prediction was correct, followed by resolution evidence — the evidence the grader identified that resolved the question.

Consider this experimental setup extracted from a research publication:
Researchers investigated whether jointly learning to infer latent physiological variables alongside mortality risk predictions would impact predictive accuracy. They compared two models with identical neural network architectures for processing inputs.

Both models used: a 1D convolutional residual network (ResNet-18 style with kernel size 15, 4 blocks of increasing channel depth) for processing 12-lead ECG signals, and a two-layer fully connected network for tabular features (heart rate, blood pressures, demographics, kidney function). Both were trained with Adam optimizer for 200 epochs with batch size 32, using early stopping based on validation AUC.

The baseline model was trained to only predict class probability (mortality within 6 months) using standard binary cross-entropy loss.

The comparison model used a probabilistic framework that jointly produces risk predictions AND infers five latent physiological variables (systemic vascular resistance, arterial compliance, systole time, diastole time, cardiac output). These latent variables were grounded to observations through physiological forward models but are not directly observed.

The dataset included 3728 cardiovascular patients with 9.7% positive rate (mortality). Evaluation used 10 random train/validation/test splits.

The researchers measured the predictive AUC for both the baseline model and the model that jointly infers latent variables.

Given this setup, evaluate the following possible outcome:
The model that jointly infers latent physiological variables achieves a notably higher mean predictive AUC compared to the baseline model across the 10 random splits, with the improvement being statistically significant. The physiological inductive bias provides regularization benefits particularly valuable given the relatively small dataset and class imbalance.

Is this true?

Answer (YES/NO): NO